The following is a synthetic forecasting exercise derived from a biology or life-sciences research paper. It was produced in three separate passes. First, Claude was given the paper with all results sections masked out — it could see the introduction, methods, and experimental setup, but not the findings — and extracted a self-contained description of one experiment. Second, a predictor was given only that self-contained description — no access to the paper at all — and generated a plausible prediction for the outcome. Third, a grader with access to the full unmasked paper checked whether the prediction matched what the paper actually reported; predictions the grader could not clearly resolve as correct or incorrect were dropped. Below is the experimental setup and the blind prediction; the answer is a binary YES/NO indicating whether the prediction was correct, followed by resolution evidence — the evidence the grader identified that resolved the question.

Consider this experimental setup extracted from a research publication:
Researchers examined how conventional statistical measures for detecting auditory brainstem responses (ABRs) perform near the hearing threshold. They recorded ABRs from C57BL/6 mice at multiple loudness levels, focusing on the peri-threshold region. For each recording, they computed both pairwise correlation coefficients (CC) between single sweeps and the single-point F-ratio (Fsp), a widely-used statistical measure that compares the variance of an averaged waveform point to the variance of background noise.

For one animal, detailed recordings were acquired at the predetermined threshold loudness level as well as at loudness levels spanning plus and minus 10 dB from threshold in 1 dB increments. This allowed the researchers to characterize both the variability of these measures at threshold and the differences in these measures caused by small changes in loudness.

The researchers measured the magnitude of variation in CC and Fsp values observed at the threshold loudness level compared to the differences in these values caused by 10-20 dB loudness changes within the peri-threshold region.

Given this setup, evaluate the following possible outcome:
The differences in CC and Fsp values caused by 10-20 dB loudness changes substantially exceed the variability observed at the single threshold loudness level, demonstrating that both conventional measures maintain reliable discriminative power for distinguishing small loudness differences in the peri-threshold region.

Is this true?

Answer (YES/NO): NO